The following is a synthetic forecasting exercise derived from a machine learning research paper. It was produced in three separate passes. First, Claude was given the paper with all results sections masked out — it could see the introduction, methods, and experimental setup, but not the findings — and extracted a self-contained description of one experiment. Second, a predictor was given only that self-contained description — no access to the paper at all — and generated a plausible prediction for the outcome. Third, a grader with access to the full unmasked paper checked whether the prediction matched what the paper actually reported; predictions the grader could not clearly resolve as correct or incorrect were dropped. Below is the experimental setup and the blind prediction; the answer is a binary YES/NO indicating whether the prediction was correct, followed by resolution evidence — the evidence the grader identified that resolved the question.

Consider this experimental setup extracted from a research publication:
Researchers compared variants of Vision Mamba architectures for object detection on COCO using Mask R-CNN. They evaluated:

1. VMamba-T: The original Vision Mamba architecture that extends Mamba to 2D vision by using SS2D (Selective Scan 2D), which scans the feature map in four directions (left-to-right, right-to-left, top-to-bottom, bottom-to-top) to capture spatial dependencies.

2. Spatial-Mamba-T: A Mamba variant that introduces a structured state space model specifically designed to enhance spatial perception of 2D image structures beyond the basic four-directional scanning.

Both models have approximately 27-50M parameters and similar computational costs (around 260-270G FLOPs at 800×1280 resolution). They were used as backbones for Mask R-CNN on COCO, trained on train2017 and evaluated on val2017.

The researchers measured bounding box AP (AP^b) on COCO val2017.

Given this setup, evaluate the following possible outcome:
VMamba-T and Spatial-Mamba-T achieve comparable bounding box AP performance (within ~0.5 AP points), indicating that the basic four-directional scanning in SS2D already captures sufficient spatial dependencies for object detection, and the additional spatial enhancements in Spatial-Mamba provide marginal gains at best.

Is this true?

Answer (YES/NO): YES